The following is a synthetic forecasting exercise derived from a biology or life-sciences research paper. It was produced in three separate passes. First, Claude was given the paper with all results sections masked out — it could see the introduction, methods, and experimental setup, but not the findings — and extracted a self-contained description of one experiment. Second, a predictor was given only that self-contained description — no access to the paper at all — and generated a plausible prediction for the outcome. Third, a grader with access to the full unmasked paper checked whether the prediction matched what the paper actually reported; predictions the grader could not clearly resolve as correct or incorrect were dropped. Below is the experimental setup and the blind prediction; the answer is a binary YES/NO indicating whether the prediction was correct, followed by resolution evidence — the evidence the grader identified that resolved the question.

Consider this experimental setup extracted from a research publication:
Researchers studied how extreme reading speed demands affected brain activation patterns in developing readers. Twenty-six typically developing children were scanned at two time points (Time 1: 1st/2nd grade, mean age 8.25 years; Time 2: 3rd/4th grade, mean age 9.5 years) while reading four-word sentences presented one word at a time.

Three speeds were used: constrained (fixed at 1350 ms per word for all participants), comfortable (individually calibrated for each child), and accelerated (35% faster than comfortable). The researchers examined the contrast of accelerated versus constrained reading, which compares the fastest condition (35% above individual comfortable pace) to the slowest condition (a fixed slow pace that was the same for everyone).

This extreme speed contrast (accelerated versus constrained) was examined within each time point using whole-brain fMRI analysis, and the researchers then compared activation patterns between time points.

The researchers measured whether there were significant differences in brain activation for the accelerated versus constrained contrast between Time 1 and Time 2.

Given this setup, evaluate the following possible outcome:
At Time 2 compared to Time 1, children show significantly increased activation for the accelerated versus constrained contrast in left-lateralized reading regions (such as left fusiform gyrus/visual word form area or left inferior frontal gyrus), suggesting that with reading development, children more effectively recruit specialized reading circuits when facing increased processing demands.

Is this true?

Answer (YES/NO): NO